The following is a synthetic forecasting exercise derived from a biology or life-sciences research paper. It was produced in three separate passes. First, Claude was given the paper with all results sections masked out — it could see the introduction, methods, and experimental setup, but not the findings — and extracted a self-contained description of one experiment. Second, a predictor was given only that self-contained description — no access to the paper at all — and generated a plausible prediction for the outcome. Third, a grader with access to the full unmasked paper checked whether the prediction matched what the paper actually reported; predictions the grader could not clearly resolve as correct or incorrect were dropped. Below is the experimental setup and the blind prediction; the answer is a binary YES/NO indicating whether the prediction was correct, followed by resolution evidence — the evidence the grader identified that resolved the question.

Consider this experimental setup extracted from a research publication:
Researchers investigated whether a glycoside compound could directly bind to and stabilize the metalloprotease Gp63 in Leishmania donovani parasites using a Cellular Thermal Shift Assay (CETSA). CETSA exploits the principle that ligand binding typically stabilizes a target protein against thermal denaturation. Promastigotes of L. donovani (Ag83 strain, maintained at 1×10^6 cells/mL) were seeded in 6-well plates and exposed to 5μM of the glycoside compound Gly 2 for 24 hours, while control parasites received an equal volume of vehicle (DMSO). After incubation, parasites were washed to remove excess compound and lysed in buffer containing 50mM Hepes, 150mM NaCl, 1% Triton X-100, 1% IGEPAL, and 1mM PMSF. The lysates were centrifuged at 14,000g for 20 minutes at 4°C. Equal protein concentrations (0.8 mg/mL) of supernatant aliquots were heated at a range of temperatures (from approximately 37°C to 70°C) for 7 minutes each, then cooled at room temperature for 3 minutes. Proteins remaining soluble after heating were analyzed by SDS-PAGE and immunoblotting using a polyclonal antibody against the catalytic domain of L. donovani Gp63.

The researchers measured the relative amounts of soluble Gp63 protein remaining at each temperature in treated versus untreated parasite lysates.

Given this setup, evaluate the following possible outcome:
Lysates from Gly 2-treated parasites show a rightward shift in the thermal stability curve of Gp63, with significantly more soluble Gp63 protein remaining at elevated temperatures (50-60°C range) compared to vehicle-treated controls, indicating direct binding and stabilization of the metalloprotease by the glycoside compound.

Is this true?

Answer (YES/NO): NO